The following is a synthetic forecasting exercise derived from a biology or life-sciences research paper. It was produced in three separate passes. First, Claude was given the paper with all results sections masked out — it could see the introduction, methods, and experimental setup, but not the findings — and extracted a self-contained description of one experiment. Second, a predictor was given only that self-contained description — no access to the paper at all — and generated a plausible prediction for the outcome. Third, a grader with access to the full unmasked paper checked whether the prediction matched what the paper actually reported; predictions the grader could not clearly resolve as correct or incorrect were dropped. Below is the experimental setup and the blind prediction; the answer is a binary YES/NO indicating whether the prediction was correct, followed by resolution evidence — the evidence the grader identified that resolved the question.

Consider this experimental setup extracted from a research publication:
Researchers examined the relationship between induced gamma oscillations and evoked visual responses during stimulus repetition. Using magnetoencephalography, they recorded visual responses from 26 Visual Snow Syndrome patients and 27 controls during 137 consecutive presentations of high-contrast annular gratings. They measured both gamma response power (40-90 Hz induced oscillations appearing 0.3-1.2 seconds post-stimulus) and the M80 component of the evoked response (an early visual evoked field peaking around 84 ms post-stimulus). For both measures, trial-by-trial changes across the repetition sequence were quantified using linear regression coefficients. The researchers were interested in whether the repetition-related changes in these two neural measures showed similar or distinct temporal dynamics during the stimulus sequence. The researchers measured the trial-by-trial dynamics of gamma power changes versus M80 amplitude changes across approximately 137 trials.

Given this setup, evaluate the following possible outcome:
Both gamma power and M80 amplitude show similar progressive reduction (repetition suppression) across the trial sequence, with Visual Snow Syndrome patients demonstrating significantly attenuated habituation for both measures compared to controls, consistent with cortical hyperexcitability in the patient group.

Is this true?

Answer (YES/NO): NO